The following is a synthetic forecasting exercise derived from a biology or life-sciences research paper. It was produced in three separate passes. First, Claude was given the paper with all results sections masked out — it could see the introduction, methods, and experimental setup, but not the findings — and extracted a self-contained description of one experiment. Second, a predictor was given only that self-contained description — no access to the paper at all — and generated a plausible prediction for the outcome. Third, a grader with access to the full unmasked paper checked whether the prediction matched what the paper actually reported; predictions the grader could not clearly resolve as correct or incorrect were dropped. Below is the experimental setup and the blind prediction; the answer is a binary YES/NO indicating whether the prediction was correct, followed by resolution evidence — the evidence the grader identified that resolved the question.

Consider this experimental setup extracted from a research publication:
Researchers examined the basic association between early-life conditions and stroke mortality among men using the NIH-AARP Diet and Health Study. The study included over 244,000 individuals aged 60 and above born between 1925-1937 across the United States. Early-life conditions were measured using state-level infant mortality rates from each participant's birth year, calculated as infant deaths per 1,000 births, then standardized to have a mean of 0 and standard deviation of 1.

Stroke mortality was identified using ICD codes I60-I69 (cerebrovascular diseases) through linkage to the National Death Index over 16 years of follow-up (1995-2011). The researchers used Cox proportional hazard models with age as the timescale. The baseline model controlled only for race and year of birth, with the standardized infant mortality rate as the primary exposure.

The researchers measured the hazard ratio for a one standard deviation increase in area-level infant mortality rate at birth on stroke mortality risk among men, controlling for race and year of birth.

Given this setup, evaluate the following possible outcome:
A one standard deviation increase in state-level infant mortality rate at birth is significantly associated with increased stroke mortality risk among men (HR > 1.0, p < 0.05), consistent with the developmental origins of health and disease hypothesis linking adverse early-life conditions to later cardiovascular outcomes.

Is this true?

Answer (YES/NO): YES